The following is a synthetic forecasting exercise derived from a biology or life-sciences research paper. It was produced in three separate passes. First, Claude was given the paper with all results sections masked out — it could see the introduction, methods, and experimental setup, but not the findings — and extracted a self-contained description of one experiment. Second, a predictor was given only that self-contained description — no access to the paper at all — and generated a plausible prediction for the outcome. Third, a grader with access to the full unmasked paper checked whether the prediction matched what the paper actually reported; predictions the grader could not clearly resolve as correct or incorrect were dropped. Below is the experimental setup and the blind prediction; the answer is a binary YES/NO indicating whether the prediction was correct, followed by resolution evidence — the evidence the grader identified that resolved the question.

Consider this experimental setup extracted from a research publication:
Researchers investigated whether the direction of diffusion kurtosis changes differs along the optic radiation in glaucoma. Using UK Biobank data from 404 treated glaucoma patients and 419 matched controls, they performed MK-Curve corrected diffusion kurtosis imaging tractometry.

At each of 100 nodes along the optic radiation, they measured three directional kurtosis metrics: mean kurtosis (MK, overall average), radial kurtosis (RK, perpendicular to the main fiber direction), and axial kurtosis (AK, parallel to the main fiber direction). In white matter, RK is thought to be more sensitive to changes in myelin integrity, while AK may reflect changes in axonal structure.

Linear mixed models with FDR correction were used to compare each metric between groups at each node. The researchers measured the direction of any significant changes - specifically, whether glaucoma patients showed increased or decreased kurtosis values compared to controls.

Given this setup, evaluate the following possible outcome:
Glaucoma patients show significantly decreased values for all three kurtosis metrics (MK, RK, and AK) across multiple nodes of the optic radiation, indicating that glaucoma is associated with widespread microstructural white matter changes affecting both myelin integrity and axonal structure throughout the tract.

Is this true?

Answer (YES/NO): NO